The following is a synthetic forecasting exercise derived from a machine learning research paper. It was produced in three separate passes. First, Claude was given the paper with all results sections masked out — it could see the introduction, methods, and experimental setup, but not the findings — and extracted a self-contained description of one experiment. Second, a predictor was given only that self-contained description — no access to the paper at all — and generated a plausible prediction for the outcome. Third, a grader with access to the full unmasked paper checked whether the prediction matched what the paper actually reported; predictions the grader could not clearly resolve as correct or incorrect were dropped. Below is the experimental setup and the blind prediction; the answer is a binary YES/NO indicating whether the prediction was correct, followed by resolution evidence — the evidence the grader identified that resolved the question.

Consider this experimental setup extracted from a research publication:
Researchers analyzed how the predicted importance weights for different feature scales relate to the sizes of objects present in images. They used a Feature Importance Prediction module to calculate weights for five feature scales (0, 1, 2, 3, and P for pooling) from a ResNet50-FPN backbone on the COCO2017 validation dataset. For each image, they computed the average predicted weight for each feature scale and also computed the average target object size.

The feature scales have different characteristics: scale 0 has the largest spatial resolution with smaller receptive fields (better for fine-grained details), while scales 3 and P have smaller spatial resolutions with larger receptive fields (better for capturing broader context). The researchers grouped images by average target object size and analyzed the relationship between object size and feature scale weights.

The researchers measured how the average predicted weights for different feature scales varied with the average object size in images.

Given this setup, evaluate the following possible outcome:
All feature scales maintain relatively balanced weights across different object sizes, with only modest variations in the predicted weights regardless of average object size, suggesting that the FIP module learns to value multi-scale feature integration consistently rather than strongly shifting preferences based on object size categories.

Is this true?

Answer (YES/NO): NO